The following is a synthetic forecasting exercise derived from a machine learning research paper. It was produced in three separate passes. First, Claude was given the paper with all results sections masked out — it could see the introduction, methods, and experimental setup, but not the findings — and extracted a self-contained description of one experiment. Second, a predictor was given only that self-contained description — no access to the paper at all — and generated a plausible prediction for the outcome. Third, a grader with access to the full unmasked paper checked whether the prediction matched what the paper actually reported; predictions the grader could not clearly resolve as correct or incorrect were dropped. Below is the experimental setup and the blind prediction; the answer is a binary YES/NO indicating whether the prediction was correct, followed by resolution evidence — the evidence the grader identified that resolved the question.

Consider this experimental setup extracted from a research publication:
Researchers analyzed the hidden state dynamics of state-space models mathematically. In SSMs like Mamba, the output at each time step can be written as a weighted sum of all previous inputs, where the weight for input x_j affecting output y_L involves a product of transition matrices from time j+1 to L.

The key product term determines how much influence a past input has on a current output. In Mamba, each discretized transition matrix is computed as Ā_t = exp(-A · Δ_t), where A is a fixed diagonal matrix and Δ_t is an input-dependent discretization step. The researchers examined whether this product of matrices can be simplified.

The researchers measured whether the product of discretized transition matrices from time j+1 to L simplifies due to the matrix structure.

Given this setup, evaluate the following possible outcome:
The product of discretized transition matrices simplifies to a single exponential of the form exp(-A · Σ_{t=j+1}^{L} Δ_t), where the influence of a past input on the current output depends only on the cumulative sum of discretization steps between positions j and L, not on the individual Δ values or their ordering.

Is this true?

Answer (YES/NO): YES